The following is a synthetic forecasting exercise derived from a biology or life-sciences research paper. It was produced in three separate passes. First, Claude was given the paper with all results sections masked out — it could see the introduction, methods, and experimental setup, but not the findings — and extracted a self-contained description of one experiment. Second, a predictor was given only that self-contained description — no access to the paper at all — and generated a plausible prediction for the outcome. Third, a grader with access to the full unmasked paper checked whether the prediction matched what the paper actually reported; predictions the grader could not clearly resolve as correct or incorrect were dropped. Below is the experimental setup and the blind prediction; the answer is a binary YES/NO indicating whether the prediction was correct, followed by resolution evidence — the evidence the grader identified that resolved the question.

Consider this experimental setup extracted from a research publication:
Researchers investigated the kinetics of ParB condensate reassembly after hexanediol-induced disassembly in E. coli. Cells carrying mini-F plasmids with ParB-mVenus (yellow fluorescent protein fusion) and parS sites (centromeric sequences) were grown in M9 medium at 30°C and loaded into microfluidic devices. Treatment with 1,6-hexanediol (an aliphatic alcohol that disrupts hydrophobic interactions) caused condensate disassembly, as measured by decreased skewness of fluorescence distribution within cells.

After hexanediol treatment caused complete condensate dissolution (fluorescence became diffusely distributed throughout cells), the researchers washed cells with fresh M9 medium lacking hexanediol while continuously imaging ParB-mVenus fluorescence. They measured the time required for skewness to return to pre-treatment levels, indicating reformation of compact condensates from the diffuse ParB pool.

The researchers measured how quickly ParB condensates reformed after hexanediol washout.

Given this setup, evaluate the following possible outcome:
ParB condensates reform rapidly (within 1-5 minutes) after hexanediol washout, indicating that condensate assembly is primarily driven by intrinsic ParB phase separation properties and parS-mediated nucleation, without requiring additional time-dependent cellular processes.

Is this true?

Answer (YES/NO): NO